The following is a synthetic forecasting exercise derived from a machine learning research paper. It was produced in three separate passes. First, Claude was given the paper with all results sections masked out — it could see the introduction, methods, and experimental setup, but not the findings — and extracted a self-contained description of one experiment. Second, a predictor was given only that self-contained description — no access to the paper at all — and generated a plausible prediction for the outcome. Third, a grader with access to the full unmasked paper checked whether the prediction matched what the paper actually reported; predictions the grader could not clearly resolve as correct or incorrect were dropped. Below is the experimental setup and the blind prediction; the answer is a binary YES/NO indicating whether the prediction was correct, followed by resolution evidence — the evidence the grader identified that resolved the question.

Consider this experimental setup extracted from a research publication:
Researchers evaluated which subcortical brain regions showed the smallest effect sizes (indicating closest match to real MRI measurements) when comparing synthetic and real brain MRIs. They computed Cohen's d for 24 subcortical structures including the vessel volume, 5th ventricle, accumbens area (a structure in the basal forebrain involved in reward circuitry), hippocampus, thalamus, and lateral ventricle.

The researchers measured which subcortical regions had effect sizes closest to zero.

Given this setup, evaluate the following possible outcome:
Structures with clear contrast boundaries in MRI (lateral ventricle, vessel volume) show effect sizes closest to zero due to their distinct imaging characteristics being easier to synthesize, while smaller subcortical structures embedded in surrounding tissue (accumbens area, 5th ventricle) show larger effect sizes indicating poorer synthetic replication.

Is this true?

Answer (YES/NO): NO